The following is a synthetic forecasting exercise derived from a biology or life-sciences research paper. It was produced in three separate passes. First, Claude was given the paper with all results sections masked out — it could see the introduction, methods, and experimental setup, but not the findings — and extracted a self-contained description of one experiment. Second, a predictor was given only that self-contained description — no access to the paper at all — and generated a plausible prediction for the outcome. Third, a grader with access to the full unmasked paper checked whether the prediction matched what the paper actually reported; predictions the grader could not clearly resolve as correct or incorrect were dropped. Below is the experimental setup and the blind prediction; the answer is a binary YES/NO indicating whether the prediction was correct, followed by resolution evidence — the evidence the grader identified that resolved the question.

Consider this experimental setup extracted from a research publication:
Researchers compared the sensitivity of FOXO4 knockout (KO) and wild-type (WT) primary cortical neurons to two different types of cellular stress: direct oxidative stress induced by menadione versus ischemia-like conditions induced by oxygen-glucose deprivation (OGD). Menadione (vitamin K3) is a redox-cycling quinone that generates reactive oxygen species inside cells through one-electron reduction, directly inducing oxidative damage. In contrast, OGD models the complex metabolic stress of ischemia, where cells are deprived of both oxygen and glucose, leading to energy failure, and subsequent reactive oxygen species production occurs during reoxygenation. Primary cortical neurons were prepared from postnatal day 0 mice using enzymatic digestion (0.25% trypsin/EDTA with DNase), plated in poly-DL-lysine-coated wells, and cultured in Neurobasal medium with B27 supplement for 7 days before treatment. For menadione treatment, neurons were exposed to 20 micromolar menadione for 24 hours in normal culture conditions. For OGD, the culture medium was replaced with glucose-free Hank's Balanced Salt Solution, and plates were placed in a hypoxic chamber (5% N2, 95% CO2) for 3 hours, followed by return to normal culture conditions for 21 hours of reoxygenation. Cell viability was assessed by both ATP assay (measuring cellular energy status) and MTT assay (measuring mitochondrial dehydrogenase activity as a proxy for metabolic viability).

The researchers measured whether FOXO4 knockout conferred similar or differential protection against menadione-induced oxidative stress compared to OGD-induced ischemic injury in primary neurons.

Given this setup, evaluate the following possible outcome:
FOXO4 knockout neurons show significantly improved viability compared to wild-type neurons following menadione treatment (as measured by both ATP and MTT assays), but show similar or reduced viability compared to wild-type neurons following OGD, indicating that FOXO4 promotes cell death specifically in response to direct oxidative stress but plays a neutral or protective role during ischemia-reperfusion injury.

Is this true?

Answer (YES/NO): NO